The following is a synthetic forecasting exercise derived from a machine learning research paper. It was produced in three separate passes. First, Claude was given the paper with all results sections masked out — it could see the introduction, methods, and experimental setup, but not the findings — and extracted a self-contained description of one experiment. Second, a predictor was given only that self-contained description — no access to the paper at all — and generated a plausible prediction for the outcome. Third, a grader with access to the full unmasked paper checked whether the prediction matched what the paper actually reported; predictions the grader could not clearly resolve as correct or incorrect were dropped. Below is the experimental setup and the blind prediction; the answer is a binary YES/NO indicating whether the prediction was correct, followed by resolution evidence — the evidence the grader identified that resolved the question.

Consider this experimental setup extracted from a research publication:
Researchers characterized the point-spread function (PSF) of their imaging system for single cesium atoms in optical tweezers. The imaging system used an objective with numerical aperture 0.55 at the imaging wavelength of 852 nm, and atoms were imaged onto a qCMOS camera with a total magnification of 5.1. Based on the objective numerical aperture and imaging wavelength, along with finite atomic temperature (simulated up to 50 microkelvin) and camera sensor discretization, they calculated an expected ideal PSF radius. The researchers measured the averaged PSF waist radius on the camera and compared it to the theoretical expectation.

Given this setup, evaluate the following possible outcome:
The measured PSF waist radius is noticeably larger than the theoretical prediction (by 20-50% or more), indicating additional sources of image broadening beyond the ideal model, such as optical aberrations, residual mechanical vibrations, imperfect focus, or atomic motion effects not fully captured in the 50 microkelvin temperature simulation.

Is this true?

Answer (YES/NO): YES